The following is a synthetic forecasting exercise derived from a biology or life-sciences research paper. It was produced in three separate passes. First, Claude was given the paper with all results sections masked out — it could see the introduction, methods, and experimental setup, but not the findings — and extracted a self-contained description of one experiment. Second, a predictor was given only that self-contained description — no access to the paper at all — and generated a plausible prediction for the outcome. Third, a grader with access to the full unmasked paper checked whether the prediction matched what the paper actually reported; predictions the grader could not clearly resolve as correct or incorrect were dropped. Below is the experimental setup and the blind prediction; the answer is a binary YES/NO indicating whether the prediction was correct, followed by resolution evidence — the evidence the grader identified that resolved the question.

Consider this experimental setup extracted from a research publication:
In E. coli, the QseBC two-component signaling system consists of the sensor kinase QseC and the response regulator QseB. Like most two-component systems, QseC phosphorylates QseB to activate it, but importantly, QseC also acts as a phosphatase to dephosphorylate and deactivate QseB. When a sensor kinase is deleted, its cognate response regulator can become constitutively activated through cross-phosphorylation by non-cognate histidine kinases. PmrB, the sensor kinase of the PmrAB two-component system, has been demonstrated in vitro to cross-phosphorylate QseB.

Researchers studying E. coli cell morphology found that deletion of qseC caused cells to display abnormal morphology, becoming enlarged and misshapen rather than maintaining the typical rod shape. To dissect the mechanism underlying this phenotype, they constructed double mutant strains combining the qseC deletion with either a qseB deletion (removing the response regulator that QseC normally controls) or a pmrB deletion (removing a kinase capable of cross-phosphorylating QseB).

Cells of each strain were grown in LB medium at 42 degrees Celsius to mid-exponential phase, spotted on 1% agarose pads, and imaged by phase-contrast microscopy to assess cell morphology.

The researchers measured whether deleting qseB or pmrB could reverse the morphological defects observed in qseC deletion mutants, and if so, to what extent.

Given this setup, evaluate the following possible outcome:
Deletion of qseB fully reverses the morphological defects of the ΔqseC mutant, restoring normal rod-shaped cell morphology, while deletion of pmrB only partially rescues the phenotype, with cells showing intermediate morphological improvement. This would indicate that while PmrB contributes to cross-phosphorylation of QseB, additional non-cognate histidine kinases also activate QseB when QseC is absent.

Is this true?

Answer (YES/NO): YES